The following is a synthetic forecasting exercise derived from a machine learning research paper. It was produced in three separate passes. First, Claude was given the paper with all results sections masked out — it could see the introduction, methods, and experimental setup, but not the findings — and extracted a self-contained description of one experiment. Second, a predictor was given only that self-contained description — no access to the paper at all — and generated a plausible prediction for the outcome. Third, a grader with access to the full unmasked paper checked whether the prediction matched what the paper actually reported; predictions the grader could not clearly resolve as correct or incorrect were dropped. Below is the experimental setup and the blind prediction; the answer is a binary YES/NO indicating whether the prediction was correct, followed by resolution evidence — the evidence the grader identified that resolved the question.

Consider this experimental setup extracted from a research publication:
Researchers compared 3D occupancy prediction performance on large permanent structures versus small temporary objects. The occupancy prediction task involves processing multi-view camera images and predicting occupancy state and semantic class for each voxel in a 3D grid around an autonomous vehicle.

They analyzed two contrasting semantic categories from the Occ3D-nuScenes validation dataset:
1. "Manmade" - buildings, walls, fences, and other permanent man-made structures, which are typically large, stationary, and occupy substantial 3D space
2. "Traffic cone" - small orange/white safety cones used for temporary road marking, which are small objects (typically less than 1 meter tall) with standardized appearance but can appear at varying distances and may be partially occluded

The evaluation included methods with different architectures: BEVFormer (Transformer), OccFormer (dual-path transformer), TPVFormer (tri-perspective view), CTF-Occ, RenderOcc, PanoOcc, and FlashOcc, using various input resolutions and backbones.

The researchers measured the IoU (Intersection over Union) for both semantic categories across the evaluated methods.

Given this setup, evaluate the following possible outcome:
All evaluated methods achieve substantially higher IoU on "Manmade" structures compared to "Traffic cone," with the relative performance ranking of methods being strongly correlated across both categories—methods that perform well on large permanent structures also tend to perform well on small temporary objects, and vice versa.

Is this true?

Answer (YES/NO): NO